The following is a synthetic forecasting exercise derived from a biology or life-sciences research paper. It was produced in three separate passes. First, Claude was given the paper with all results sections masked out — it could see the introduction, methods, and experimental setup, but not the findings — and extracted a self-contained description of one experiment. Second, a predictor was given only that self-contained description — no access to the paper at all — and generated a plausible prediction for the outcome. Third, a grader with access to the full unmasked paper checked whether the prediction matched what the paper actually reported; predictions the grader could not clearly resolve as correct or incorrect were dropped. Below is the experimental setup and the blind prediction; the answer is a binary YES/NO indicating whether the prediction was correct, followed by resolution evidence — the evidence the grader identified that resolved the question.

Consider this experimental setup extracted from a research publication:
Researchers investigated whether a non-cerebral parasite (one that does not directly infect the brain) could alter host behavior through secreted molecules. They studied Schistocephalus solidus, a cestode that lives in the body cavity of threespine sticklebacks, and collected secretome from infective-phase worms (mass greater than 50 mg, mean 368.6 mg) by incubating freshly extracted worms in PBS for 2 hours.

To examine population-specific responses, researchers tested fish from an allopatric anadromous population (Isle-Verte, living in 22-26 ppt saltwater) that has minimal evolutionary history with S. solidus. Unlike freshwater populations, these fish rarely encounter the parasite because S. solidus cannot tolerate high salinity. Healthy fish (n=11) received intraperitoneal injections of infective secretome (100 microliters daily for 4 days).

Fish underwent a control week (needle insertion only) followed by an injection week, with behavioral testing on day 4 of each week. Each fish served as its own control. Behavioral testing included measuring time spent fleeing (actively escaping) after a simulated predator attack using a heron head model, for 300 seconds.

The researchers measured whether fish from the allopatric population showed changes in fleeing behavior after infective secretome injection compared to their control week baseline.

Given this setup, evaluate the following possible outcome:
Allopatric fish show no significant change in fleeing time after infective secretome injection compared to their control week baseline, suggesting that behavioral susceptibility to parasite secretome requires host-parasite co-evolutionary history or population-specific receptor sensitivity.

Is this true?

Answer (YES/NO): NO